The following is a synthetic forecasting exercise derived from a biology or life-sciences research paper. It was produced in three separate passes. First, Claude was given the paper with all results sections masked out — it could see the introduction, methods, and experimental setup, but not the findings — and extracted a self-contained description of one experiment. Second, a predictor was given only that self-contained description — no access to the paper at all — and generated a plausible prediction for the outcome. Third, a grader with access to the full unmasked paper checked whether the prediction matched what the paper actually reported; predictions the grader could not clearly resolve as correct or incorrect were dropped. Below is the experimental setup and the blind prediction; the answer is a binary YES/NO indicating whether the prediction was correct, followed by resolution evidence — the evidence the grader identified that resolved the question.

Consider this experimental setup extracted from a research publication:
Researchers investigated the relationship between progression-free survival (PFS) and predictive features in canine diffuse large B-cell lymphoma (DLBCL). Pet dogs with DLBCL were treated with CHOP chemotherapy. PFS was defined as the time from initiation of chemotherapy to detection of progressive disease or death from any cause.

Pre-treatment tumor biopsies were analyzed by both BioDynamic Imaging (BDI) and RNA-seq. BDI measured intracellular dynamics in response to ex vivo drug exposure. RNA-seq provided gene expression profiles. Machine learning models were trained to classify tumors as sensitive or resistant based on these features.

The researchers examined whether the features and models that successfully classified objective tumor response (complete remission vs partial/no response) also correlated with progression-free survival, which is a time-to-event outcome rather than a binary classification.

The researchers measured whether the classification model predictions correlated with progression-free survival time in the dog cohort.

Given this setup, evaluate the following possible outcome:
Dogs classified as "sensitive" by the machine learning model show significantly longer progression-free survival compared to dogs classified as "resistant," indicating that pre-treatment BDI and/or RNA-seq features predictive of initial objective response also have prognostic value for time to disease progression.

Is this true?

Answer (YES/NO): YES